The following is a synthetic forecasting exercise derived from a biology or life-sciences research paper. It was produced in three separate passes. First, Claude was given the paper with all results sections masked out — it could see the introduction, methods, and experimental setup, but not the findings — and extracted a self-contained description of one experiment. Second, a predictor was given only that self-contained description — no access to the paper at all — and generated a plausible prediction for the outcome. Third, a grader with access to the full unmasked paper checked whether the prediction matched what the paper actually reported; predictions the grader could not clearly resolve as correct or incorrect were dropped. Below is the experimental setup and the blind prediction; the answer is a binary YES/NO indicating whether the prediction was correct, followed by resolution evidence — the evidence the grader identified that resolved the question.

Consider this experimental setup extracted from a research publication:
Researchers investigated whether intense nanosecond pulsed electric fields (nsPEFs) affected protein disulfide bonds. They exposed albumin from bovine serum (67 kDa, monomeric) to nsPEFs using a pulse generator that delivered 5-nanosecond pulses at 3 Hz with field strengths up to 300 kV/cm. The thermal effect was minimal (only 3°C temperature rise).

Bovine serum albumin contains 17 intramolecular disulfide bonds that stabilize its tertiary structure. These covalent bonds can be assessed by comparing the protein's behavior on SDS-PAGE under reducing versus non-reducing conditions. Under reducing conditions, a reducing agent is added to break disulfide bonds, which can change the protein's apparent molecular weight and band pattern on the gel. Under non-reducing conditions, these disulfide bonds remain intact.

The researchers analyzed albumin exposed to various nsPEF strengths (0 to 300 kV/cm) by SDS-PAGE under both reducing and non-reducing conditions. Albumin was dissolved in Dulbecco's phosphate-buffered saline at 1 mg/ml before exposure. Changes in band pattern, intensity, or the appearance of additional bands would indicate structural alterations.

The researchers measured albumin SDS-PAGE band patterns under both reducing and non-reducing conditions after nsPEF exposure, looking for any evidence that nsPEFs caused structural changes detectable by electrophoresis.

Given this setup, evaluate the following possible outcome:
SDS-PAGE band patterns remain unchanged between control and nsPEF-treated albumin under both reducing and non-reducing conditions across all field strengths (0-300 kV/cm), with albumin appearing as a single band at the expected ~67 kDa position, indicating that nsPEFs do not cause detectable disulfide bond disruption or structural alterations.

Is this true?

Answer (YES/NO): YES